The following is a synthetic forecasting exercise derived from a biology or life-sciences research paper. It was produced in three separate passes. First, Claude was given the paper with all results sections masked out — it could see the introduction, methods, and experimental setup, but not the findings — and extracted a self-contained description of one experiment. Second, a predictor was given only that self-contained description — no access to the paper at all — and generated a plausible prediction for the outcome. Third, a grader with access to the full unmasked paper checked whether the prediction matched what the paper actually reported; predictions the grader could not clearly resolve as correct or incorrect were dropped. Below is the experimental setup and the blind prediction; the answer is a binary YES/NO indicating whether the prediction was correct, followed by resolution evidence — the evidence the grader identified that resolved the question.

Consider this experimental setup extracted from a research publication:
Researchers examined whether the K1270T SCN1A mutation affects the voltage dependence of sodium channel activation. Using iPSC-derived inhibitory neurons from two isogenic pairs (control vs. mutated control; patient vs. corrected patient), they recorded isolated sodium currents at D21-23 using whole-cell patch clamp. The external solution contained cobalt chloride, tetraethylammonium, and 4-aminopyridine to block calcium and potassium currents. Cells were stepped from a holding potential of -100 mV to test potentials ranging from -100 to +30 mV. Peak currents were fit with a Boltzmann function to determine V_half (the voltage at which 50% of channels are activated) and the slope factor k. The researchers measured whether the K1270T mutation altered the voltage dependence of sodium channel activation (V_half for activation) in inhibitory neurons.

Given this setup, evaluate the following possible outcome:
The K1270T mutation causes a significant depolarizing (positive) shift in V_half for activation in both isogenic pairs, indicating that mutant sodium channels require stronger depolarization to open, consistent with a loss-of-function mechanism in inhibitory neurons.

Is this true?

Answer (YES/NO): NO